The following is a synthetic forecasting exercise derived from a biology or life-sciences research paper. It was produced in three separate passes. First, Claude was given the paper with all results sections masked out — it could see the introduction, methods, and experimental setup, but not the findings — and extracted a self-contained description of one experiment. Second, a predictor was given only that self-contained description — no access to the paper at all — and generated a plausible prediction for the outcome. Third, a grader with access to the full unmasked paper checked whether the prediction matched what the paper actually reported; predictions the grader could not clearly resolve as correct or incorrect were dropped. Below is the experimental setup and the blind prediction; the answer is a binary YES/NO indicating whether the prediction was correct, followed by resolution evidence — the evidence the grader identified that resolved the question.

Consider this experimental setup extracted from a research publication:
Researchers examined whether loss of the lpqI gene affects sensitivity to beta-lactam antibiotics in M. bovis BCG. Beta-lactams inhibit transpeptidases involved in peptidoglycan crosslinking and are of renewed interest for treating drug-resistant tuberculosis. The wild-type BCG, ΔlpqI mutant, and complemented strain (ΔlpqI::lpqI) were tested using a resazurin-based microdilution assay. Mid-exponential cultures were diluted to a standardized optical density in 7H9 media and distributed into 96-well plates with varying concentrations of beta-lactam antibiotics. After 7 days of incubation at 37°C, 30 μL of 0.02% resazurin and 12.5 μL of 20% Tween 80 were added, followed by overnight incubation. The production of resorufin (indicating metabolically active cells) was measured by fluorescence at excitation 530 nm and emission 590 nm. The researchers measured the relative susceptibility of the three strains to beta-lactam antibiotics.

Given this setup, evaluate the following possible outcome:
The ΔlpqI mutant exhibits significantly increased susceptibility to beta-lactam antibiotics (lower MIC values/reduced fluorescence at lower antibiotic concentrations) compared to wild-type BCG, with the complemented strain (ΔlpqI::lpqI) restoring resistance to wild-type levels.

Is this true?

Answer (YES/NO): NO